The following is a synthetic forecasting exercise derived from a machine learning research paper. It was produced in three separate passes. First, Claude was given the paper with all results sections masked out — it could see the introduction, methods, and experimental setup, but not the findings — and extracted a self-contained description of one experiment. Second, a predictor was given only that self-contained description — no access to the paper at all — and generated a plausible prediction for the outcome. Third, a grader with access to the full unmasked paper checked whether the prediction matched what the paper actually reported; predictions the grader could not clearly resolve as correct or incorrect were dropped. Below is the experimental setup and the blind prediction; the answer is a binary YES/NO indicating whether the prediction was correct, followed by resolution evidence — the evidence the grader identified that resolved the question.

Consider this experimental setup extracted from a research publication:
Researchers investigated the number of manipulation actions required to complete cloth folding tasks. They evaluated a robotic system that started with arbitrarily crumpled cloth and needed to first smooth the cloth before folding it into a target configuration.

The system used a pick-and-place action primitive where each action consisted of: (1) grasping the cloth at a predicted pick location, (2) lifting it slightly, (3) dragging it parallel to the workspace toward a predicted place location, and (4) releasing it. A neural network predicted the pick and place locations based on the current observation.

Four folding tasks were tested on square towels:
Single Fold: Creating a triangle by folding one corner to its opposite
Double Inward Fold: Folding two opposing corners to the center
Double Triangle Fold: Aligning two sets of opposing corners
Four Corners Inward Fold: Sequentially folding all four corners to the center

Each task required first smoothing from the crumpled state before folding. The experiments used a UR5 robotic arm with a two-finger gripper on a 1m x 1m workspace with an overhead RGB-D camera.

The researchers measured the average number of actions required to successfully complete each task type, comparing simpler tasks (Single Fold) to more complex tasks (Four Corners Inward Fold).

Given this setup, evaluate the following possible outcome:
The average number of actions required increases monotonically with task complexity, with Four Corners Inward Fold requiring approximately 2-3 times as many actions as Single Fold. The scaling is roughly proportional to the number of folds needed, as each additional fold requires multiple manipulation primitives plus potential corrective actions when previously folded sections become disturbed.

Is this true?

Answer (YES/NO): NO